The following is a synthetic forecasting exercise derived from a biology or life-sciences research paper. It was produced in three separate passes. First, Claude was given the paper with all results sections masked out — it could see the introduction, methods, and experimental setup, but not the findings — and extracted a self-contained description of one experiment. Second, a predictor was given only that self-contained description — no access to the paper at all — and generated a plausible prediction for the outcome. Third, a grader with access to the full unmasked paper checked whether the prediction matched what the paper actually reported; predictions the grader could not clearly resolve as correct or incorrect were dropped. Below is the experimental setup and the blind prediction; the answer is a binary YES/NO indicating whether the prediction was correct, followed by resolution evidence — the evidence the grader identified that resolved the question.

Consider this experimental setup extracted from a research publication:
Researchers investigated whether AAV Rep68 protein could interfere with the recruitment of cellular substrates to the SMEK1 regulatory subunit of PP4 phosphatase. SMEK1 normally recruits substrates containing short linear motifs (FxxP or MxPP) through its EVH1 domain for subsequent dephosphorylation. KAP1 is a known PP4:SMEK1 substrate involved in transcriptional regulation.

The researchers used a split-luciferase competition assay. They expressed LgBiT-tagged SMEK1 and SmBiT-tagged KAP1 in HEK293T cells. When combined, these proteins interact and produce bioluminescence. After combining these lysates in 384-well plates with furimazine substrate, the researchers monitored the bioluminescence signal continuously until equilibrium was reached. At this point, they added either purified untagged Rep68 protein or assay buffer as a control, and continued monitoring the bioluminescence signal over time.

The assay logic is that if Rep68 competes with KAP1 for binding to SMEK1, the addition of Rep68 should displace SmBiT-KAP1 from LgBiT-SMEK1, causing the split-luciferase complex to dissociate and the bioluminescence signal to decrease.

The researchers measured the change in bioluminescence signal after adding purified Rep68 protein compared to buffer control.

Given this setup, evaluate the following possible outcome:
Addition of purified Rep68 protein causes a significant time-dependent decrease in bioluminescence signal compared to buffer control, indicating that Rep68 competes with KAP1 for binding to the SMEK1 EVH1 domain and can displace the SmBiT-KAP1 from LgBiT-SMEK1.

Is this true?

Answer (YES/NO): YES